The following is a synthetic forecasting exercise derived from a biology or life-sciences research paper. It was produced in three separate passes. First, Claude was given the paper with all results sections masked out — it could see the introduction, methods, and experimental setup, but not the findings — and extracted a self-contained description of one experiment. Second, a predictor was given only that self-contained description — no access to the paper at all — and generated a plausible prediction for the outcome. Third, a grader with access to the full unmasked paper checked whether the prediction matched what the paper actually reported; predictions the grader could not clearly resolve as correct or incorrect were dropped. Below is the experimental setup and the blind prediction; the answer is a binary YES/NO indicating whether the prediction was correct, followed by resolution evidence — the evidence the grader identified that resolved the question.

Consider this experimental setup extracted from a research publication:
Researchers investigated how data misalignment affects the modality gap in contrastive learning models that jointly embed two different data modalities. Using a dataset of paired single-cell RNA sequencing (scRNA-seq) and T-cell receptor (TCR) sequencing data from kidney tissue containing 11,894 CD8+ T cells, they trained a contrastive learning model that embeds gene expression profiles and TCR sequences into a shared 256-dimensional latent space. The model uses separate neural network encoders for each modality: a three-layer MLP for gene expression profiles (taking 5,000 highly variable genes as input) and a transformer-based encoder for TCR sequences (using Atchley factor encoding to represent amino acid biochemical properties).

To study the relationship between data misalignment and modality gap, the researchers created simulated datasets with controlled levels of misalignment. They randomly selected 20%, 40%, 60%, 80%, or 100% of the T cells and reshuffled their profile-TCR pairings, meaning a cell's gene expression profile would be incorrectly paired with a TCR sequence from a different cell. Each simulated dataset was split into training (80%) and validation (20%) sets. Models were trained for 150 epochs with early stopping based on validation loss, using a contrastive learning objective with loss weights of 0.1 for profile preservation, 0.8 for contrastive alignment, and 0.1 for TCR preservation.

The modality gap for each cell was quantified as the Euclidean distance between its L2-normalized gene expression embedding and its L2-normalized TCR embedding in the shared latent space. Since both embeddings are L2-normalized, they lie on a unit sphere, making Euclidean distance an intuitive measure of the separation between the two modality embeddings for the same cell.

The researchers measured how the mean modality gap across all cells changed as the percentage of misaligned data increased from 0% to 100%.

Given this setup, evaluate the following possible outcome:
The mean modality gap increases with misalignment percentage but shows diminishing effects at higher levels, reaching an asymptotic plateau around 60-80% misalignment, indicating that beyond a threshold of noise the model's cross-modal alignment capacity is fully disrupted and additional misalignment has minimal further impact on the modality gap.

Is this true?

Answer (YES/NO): NO